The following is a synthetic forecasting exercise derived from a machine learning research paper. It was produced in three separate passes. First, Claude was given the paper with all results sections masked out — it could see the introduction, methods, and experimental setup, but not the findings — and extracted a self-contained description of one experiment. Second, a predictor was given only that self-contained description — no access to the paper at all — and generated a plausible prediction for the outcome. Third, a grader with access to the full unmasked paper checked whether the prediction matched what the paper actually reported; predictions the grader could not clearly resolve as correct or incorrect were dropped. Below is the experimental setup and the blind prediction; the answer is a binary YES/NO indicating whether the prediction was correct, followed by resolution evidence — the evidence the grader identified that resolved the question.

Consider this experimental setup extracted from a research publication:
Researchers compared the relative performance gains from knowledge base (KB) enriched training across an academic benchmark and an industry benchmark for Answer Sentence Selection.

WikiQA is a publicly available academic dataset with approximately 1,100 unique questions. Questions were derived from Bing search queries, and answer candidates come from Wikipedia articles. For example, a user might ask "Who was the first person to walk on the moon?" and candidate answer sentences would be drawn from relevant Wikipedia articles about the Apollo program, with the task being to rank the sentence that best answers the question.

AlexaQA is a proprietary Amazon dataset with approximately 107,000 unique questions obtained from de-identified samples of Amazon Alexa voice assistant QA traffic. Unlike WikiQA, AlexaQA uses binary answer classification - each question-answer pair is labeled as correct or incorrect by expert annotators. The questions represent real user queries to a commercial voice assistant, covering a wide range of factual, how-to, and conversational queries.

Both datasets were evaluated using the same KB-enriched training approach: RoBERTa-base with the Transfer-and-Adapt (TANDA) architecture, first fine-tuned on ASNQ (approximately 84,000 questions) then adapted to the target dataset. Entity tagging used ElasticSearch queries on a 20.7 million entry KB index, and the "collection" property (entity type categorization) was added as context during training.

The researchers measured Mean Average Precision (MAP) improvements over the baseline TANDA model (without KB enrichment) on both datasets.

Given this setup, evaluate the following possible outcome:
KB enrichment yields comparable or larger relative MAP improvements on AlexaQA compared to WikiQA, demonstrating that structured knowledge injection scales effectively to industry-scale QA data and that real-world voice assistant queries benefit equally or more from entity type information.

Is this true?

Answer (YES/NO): YES